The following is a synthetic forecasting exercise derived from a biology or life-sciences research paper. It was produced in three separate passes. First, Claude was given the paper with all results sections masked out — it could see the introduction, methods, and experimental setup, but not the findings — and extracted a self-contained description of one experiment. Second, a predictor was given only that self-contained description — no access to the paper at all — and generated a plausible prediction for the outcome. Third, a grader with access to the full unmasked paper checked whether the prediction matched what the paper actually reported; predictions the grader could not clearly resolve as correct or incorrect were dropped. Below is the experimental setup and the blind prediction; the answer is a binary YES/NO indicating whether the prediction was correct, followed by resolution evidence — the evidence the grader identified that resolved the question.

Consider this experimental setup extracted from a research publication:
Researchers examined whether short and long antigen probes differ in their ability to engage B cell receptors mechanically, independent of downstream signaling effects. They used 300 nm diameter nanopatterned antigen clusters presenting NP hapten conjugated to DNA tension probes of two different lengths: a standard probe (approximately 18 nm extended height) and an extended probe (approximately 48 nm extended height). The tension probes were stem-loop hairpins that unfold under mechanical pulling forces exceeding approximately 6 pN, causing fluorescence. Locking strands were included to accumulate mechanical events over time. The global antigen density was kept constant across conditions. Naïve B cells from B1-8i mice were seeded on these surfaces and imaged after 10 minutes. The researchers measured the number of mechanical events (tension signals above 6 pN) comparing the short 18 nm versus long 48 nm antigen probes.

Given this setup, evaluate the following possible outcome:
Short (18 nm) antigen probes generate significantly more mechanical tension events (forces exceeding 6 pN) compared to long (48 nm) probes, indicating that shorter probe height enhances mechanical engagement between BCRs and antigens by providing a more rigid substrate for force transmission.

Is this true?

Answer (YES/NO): NO